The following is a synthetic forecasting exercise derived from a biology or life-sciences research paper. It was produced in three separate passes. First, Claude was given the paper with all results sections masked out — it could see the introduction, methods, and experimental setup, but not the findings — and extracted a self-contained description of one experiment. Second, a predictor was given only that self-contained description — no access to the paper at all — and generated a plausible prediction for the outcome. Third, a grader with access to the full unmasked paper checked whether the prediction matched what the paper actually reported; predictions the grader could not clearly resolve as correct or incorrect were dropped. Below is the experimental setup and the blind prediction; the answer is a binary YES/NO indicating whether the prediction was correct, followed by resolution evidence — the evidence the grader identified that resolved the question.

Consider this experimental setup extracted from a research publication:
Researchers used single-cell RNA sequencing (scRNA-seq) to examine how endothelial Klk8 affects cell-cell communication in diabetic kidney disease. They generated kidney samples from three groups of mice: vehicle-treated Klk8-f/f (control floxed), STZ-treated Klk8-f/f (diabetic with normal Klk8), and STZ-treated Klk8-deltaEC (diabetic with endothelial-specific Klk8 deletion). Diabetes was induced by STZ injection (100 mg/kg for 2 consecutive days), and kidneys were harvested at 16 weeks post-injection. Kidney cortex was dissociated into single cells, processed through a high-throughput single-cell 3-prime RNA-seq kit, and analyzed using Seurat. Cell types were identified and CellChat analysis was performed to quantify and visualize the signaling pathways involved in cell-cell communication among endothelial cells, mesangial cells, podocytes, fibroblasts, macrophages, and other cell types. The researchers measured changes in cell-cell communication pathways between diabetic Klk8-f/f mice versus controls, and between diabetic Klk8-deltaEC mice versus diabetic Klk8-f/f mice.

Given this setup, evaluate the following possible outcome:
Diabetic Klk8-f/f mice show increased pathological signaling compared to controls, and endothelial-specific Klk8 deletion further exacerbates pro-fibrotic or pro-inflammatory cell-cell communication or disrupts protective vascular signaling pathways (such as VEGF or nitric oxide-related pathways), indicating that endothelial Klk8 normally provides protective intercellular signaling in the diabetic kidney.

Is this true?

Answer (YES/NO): NO